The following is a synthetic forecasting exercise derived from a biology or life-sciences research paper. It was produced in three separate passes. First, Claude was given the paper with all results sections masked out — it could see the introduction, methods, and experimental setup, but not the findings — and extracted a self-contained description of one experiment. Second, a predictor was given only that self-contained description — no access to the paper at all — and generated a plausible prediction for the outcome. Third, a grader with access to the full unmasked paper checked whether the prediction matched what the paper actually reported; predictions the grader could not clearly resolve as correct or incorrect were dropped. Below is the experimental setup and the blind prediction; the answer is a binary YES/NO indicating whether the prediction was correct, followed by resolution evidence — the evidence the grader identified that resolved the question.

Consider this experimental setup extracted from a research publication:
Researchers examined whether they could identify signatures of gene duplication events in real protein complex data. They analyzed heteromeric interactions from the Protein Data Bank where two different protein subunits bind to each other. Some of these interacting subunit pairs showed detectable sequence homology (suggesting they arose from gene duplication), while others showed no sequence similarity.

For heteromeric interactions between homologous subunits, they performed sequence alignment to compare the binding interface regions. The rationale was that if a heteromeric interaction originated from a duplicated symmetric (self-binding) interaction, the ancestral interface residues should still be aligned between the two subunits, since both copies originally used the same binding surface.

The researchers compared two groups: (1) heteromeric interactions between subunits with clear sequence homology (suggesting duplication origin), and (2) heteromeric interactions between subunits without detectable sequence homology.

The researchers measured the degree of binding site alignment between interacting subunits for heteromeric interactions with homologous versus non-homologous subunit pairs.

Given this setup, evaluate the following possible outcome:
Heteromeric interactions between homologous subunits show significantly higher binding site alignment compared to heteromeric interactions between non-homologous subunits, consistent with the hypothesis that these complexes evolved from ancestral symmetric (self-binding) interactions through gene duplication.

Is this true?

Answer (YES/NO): YES